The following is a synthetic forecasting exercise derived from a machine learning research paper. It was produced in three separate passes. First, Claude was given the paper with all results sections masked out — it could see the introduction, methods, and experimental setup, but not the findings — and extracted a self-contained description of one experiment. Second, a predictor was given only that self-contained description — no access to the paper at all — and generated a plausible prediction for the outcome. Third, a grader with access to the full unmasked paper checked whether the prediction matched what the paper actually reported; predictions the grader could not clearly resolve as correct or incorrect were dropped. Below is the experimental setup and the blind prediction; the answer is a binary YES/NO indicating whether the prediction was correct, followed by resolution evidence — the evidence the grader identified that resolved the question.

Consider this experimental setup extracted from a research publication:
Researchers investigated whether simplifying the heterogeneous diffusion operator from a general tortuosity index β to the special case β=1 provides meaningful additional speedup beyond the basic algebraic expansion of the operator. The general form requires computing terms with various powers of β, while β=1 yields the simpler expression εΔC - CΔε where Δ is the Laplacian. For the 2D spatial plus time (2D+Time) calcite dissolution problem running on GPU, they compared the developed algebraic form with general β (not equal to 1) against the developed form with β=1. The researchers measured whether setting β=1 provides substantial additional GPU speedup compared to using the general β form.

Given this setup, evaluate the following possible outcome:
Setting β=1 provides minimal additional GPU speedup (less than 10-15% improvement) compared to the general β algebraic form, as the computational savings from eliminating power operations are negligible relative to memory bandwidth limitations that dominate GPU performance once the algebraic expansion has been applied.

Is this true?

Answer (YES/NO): YES